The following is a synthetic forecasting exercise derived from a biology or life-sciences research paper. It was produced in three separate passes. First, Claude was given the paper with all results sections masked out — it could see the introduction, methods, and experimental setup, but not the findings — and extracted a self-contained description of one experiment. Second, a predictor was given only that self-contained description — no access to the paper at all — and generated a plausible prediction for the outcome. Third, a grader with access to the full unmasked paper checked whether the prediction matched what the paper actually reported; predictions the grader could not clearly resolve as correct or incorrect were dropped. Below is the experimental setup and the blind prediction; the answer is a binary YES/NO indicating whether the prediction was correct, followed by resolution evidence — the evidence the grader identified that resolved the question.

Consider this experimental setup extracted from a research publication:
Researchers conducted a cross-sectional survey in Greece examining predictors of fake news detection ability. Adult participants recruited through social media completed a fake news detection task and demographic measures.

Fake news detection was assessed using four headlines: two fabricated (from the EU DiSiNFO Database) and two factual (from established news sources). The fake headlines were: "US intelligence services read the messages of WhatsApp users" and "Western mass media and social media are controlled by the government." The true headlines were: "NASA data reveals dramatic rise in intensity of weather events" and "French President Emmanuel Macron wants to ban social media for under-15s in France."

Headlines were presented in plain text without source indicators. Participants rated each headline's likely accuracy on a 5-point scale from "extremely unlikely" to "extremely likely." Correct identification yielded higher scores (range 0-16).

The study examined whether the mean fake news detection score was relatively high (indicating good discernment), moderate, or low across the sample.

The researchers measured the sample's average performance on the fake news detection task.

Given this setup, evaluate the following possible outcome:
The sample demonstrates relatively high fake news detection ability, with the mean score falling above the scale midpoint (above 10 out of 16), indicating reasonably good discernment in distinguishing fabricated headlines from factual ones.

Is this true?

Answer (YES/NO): NO